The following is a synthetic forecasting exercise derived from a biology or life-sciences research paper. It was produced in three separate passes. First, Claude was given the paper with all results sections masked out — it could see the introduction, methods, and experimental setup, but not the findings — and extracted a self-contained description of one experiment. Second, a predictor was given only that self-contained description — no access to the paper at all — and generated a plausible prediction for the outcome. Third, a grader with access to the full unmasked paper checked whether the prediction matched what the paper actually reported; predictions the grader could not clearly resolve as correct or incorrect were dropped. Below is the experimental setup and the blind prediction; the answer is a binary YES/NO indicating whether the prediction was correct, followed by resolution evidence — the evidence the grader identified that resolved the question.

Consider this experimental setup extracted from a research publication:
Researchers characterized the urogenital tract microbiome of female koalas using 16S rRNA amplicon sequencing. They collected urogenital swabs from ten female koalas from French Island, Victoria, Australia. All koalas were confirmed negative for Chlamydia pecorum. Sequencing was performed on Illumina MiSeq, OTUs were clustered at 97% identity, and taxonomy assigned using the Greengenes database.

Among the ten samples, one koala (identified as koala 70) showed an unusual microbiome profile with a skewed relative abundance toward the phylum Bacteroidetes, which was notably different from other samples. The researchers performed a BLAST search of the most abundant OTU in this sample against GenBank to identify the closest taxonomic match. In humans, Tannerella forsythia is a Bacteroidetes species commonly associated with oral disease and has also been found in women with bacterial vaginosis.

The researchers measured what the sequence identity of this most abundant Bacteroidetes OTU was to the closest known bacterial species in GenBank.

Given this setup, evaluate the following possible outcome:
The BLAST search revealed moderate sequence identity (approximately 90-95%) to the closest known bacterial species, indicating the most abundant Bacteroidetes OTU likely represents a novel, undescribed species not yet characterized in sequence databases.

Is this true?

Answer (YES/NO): YES